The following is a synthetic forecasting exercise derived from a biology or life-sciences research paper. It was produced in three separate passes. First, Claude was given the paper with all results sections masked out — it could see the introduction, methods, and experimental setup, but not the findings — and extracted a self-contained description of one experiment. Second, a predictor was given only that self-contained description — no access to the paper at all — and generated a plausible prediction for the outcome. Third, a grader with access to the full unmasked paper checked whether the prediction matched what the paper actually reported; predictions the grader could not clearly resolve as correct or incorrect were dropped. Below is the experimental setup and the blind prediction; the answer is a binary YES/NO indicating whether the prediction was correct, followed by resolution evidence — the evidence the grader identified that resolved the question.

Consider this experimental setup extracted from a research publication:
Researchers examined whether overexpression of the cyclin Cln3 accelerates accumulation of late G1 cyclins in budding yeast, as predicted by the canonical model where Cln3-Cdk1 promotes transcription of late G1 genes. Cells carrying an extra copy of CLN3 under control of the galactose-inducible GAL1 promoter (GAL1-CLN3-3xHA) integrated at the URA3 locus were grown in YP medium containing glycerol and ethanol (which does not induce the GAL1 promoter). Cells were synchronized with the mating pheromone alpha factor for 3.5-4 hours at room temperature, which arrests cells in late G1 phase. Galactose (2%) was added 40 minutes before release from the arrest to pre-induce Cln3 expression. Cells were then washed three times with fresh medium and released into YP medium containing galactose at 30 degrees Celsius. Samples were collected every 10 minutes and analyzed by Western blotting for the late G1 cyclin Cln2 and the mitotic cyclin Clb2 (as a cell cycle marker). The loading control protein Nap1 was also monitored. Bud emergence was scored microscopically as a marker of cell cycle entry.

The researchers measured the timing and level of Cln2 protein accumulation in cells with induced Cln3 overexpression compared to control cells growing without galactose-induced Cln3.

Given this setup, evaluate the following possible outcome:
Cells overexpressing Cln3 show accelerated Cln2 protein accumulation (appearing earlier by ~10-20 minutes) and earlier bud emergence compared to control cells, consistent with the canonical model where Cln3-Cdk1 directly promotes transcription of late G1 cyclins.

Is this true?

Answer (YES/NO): NO